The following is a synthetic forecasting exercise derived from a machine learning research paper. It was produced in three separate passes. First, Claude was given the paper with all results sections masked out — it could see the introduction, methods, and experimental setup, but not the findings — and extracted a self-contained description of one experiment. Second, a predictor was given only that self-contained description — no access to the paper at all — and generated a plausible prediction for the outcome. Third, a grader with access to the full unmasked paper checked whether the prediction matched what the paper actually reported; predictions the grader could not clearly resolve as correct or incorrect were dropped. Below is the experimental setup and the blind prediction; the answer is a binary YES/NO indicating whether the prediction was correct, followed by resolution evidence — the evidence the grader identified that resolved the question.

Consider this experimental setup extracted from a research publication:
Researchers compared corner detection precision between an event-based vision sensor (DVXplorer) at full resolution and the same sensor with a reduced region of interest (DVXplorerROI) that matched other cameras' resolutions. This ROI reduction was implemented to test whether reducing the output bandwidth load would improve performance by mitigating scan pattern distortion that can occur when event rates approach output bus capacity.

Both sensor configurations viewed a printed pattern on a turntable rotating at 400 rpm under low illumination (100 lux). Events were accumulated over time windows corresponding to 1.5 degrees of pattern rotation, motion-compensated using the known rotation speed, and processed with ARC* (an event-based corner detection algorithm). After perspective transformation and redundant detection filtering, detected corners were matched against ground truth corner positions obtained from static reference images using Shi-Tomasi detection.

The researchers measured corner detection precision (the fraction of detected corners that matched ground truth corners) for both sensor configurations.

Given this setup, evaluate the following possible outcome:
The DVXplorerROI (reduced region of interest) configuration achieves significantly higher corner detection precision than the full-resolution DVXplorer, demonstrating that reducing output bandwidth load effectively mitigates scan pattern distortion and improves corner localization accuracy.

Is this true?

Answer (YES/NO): YES